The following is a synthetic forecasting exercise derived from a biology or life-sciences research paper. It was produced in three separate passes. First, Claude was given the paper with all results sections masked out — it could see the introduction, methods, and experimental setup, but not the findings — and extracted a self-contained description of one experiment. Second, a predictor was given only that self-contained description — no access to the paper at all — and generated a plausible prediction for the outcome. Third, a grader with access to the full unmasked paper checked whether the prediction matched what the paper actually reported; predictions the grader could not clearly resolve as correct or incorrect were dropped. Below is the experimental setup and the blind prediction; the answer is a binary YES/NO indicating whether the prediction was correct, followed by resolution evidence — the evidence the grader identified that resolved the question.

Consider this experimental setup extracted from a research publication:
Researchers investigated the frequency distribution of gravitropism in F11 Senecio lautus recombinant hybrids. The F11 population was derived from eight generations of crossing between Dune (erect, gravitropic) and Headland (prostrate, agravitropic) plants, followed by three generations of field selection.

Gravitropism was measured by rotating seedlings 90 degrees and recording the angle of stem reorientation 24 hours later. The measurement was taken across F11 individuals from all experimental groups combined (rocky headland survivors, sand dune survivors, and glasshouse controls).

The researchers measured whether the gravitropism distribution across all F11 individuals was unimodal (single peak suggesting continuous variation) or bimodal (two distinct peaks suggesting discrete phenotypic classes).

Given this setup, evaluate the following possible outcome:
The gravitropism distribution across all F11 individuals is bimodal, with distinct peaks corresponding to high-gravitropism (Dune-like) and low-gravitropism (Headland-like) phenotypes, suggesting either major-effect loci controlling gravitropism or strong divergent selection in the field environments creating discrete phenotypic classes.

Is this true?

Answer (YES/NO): YES